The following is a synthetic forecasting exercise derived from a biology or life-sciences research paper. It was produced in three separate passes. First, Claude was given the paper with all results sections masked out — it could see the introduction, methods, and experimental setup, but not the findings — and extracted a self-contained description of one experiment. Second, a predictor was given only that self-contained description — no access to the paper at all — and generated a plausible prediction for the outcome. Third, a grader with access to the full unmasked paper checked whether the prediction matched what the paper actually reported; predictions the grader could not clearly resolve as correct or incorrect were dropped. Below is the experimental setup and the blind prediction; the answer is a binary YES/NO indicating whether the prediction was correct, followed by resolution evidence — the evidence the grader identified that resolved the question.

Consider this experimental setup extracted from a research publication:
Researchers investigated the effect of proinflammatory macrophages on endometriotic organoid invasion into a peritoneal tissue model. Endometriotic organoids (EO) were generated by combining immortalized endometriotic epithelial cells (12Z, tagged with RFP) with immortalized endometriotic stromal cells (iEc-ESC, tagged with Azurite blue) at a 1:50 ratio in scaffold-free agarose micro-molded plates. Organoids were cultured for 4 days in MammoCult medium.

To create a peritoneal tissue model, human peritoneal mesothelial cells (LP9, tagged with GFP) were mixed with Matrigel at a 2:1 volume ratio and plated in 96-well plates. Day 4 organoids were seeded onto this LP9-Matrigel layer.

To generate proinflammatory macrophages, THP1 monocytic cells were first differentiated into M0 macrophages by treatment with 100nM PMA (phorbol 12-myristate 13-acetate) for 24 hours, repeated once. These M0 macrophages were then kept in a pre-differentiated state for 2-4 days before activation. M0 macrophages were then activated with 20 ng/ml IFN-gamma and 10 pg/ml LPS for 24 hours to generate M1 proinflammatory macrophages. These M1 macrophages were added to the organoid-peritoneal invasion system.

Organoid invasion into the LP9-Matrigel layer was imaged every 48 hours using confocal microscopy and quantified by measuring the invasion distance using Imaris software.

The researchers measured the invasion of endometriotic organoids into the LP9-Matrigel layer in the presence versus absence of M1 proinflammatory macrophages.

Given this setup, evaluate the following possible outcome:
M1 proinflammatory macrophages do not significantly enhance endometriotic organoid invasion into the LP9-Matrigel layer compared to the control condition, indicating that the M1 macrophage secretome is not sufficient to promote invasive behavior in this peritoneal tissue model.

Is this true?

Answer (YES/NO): NO